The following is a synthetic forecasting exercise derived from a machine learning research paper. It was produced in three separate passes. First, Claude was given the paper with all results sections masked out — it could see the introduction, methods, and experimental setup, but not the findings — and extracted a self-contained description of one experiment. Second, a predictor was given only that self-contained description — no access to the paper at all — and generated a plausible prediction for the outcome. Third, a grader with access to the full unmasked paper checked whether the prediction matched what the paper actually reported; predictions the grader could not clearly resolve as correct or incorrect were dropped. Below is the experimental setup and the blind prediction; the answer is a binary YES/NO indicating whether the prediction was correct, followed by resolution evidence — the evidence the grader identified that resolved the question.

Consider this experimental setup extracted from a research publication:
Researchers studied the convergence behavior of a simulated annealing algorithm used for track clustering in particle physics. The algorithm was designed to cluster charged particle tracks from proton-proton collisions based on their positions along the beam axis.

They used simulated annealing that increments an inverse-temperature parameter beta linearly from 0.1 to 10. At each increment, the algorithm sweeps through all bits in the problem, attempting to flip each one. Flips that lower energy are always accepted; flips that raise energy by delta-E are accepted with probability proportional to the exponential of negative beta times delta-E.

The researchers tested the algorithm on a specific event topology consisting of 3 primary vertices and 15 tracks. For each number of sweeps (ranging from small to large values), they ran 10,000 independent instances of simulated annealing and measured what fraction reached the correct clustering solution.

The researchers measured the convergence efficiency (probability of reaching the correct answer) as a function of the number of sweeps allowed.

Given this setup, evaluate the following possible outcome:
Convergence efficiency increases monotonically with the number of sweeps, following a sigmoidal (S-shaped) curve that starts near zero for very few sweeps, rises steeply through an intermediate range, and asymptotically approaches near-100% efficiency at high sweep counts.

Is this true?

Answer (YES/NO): NO